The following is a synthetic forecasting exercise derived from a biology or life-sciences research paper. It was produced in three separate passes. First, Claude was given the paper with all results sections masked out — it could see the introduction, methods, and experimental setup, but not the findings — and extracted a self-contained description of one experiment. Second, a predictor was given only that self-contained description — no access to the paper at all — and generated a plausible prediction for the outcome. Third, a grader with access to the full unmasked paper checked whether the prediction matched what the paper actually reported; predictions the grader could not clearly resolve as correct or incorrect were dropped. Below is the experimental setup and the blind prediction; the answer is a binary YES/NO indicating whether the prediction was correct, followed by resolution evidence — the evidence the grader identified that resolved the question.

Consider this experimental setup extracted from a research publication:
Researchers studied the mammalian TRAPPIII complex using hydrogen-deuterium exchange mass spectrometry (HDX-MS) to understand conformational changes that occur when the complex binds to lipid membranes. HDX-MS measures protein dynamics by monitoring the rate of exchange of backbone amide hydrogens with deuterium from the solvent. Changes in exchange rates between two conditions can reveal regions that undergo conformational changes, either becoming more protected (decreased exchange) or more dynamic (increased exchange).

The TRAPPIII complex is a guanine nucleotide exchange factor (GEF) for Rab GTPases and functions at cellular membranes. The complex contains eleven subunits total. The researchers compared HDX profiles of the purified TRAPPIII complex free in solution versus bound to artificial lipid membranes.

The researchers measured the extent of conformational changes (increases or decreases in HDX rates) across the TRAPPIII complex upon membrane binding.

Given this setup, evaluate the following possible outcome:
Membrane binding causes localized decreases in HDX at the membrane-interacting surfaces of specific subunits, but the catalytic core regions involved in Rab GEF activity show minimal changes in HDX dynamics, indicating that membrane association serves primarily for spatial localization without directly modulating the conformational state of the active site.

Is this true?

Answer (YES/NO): NO